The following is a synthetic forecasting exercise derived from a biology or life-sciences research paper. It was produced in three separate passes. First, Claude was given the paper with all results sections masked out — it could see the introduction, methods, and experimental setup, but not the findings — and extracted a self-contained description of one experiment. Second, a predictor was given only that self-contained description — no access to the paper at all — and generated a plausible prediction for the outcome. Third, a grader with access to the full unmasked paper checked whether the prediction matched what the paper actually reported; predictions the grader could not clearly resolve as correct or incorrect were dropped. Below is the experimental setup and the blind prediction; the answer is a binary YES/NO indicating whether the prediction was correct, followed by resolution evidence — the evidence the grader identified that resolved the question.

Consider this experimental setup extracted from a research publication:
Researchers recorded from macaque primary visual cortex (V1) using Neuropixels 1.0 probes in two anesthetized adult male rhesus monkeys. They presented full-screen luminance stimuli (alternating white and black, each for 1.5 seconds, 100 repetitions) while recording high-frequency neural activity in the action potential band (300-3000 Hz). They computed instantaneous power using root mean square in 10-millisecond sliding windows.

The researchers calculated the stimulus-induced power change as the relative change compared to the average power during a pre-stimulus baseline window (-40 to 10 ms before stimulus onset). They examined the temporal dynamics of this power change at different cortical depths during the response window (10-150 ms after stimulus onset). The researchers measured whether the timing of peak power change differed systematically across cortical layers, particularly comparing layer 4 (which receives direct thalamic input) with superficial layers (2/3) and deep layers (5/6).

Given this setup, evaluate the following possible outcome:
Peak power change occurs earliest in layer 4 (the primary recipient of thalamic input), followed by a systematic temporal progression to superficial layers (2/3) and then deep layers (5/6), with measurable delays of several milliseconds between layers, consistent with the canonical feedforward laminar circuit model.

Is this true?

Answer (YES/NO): NO